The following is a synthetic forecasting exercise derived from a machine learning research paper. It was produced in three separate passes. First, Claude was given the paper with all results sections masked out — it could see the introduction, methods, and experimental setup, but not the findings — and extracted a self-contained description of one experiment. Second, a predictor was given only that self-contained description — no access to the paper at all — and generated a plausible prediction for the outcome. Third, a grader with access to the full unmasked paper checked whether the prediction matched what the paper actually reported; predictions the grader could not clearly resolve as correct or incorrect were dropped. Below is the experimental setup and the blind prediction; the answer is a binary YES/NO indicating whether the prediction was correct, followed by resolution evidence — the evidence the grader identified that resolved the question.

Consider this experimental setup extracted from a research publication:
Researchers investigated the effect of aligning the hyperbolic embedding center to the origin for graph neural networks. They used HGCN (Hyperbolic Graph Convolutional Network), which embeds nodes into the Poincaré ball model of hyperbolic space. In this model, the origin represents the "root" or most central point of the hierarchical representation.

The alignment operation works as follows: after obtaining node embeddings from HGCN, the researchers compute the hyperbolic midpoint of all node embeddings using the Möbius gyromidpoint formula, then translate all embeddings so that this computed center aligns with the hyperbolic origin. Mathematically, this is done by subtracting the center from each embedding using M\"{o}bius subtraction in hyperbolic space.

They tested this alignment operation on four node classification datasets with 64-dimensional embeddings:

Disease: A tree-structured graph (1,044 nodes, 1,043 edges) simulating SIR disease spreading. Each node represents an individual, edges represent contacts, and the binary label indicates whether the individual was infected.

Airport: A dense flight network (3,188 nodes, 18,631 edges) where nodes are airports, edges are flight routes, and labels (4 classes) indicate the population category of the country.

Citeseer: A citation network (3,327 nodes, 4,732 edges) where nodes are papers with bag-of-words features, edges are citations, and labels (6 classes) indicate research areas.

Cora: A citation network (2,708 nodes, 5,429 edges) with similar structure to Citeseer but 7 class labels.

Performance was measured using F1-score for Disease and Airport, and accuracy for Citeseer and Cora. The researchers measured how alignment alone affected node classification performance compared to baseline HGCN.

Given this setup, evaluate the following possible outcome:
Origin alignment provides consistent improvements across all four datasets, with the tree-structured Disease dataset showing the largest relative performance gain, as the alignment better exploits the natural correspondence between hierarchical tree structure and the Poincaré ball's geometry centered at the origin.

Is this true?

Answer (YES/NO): NO